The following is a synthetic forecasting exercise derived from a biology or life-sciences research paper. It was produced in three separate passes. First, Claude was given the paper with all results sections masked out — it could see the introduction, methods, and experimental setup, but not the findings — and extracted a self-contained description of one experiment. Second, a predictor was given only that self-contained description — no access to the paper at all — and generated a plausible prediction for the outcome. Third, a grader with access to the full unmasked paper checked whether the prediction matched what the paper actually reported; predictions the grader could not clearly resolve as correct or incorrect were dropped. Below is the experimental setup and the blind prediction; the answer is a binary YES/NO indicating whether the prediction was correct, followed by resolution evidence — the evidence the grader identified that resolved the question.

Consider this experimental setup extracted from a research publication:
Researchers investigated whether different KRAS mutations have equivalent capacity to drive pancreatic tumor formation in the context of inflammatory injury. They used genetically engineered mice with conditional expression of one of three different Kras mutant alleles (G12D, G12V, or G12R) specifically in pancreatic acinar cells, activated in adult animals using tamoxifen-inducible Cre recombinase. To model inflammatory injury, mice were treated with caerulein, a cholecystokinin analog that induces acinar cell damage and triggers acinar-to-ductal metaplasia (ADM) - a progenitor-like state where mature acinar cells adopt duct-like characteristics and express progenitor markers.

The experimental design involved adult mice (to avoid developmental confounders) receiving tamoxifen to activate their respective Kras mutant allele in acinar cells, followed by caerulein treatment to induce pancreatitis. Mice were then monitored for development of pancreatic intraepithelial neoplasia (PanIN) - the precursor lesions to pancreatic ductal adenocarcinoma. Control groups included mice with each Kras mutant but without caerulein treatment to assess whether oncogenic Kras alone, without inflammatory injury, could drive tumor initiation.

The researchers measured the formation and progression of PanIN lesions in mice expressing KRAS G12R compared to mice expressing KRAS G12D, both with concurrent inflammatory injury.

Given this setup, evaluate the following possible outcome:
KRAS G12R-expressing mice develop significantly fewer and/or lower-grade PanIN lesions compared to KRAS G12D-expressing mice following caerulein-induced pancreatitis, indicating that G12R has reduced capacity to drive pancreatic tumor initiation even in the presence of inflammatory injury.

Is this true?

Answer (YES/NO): YES